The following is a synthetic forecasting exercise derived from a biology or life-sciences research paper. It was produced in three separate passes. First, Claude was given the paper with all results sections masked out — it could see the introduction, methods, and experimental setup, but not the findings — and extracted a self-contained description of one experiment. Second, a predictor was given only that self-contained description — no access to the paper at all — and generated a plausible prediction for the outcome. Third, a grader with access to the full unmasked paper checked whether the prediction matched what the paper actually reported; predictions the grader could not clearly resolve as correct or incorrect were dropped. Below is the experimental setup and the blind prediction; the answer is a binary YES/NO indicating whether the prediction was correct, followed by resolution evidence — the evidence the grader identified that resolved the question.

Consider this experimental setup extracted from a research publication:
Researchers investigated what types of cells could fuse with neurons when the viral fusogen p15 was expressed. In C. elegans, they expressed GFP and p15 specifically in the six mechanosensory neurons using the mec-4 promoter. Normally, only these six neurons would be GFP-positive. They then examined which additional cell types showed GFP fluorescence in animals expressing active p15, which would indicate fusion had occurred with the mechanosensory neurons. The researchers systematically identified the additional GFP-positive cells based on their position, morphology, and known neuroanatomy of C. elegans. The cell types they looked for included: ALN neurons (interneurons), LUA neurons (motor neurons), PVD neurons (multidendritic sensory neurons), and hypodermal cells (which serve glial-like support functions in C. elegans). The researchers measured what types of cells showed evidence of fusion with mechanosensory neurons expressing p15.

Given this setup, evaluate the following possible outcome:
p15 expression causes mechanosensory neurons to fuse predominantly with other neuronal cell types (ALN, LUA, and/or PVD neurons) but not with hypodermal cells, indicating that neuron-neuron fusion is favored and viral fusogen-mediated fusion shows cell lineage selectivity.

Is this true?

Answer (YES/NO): NO